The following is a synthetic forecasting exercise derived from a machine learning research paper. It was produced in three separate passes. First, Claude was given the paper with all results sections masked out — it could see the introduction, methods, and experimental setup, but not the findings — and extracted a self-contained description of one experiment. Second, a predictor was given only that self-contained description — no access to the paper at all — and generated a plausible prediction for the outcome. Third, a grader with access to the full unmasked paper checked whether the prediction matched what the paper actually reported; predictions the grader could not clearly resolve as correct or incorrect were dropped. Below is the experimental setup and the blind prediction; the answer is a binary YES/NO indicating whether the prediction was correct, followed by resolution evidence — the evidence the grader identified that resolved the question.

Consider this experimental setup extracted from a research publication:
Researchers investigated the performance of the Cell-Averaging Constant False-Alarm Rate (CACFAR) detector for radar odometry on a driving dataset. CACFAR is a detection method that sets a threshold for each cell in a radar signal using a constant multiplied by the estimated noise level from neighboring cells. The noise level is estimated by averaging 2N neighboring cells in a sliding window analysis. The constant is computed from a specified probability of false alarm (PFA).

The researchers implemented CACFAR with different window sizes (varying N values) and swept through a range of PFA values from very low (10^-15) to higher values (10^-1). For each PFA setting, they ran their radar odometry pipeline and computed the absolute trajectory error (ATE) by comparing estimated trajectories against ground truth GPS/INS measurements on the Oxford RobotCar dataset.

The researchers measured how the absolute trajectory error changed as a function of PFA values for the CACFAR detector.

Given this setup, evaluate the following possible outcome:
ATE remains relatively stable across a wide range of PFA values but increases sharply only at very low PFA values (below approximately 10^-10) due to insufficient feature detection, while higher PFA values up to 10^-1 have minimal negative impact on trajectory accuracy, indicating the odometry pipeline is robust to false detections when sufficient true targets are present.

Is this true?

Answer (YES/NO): NO